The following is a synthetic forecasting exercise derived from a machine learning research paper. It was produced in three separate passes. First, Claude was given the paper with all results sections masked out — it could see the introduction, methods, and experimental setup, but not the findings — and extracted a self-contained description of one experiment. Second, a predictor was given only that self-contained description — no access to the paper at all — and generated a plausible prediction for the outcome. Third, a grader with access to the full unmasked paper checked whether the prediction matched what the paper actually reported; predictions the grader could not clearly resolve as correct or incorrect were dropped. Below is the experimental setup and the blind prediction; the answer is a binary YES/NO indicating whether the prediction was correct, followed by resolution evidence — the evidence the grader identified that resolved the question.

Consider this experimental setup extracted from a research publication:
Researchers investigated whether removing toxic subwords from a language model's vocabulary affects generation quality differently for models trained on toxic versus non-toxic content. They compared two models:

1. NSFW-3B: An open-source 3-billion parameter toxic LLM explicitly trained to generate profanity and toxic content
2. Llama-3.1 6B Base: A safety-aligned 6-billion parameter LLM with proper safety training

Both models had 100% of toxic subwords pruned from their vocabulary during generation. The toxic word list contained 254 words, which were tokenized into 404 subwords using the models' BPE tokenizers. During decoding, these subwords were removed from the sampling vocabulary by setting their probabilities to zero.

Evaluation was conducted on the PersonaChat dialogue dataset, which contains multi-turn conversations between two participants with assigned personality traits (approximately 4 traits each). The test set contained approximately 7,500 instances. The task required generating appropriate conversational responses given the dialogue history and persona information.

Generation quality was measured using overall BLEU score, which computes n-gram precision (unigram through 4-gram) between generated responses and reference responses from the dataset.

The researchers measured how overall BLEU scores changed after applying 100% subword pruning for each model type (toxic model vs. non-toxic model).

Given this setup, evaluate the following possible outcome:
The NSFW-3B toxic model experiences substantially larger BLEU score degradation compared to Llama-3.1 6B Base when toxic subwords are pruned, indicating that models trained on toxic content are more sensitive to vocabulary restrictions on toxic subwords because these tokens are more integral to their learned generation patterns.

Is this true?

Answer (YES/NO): NO